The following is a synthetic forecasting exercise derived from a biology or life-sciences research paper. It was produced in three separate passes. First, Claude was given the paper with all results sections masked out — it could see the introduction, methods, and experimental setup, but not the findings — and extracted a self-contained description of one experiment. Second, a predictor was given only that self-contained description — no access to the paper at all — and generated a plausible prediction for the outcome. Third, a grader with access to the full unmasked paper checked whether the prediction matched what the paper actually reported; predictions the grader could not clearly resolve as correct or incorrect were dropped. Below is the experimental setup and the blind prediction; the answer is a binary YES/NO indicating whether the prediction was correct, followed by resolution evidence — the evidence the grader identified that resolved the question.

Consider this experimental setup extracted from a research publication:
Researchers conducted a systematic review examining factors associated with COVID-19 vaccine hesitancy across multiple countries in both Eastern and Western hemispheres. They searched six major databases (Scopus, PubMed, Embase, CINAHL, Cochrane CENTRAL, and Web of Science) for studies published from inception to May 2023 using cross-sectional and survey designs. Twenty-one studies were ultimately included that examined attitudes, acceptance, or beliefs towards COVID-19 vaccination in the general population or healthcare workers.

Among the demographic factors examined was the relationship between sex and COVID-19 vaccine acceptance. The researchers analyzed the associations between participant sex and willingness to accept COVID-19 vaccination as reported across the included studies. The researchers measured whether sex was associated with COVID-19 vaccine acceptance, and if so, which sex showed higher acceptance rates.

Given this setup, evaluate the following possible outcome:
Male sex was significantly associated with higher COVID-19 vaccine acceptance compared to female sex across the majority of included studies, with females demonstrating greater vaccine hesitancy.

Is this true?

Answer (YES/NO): NO